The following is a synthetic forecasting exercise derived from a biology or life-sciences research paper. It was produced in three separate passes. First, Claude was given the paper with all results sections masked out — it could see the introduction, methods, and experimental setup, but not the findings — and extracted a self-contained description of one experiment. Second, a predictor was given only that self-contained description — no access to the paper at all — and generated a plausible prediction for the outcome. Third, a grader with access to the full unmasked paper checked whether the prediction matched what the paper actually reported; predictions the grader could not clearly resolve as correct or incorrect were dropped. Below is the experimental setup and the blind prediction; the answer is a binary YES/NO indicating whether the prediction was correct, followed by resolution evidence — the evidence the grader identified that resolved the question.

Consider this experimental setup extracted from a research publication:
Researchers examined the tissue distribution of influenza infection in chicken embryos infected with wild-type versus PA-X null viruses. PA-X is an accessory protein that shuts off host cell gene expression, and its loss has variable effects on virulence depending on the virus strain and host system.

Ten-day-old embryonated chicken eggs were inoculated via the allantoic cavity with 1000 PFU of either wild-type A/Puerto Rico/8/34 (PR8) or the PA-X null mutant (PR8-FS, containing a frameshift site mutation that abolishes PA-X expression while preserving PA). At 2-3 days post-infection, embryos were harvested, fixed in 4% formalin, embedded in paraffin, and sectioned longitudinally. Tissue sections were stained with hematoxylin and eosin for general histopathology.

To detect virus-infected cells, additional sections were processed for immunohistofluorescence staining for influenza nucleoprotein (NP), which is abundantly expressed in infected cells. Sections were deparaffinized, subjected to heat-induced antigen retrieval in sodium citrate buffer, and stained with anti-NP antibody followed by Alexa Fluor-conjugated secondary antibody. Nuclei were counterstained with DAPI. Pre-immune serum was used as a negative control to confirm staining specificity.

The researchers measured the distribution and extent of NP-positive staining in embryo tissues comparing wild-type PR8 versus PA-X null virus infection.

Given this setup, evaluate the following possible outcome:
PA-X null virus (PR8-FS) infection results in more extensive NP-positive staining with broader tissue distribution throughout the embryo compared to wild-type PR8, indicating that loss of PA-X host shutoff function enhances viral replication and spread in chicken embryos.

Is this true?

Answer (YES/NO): NO